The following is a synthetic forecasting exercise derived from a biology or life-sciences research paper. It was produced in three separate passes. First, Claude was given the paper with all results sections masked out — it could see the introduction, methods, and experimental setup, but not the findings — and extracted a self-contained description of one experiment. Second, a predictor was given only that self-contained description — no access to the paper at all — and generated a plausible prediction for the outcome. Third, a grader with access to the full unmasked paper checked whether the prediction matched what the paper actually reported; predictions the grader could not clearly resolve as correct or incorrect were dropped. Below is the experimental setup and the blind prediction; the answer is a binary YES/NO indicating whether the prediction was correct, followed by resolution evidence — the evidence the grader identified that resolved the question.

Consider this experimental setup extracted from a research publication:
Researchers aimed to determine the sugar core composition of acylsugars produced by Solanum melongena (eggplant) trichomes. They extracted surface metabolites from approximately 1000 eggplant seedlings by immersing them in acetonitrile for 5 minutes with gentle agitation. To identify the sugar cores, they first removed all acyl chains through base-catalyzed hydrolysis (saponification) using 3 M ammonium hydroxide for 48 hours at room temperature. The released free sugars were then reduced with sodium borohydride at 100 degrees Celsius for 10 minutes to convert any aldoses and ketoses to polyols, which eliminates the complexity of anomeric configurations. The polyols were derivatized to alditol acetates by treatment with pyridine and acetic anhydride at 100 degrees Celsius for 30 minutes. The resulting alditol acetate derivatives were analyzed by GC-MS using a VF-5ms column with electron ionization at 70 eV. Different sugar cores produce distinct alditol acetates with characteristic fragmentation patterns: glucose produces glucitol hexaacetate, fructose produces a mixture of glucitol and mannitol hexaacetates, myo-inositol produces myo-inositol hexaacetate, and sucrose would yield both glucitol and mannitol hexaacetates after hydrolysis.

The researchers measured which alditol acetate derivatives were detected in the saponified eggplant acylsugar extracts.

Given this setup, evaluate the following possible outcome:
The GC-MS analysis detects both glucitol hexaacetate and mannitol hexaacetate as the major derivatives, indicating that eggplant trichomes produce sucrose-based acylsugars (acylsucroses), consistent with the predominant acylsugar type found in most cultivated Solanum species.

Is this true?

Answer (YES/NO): NO